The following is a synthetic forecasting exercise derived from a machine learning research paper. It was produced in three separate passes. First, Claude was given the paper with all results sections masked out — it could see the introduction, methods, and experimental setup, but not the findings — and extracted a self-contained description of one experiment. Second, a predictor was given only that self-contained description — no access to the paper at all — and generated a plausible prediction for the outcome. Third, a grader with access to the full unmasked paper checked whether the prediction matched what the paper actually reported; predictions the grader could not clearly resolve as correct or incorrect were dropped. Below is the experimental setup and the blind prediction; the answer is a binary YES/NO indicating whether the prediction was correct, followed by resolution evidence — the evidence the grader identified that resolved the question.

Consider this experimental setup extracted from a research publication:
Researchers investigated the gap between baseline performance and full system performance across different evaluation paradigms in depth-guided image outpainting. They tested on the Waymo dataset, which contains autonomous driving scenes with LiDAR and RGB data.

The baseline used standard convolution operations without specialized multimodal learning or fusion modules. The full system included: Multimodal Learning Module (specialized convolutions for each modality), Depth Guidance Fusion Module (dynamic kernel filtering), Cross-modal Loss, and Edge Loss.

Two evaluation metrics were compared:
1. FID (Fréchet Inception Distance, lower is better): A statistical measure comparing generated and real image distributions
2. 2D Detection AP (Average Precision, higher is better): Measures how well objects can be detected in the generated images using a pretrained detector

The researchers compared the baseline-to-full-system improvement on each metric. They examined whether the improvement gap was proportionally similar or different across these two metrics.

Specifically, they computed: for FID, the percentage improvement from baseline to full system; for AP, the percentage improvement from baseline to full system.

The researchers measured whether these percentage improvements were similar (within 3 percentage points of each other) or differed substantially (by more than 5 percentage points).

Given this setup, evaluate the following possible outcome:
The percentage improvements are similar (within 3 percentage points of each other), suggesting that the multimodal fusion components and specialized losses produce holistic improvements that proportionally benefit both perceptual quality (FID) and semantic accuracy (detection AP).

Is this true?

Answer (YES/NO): NO